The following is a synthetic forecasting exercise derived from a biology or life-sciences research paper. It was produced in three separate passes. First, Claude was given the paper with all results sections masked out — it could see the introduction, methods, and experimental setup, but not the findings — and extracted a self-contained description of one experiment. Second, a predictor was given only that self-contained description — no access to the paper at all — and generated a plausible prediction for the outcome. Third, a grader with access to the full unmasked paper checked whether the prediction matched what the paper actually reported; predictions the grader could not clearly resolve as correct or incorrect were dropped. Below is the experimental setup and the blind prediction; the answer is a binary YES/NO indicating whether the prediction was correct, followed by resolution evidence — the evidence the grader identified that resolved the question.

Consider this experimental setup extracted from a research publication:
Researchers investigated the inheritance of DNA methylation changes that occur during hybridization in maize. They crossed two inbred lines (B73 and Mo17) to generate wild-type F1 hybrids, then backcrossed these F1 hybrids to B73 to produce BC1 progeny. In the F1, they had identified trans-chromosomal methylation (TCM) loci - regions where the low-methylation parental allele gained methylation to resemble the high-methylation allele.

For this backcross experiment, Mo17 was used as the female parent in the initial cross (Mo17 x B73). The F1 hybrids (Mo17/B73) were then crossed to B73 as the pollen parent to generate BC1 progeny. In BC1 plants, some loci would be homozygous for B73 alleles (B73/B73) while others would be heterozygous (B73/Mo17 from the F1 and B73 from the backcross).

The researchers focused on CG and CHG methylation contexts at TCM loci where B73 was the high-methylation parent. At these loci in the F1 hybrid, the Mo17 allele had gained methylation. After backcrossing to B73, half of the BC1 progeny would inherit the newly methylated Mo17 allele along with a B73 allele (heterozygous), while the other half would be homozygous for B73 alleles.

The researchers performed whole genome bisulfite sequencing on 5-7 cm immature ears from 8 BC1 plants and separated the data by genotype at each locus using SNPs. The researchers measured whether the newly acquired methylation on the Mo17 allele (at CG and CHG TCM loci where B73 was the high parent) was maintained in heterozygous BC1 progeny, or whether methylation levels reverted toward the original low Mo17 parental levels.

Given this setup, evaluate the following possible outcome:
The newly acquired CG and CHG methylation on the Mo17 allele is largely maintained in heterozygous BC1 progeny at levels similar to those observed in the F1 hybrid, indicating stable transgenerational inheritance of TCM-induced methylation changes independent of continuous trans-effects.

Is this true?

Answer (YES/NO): NO